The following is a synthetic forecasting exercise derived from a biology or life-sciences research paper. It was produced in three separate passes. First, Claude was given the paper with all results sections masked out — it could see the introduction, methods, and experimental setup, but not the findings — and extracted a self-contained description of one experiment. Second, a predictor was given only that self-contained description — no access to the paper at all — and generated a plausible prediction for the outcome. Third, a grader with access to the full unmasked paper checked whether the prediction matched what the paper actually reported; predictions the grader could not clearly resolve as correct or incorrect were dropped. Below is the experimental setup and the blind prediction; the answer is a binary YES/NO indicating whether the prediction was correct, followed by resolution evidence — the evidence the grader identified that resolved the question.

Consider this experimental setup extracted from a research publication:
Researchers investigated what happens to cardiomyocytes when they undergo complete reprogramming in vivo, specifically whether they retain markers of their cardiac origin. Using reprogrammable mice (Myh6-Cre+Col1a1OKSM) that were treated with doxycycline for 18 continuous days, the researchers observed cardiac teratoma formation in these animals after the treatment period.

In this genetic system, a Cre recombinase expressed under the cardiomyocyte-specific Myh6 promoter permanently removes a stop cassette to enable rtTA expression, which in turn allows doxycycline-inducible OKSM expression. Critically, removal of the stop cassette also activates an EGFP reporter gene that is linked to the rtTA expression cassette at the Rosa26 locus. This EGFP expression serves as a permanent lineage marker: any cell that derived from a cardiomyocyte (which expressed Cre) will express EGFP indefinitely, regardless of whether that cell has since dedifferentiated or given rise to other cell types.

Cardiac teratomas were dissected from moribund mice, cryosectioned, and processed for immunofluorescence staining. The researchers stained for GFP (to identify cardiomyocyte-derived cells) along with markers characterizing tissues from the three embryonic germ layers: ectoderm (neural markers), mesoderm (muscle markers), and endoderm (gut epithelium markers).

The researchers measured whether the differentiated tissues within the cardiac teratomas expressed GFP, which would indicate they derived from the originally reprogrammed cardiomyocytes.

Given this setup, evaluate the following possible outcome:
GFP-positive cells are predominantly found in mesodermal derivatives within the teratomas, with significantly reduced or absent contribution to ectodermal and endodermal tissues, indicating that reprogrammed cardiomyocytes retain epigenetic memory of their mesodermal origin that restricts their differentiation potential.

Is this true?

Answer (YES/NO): NO